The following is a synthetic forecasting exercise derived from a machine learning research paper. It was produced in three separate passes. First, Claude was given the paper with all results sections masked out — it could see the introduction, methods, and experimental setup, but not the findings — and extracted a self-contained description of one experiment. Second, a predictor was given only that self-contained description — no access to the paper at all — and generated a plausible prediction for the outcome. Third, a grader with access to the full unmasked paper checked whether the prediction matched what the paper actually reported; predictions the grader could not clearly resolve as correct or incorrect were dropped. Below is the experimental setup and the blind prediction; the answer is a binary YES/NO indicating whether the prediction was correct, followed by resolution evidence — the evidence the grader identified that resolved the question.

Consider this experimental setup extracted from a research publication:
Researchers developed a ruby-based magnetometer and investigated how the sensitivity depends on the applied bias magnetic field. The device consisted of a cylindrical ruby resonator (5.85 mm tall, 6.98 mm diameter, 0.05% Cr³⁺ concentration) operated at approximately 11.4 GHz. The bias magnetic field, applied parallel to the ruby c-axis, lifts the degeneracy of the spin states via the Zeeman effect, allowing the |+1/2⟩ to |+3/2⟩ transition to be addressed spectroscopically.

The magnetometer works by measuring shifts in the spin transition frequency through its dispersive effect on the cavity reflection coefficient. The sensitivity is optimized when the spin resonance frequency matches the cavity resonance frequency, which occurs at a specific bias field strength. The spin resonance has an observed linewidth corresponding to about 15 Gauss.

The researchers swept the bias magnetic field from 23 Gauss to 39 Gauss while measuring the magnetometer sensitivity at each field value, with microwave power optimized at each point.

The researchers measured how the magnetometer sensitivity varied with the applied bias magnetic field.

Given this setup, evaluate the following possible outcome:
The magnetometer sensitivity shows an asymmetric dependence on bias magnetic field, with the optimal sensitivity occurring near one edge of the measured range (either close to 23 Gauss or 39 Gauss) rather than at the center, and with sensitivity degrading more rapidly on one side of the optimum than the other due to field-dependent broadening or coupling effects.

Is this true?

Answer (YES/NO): NO